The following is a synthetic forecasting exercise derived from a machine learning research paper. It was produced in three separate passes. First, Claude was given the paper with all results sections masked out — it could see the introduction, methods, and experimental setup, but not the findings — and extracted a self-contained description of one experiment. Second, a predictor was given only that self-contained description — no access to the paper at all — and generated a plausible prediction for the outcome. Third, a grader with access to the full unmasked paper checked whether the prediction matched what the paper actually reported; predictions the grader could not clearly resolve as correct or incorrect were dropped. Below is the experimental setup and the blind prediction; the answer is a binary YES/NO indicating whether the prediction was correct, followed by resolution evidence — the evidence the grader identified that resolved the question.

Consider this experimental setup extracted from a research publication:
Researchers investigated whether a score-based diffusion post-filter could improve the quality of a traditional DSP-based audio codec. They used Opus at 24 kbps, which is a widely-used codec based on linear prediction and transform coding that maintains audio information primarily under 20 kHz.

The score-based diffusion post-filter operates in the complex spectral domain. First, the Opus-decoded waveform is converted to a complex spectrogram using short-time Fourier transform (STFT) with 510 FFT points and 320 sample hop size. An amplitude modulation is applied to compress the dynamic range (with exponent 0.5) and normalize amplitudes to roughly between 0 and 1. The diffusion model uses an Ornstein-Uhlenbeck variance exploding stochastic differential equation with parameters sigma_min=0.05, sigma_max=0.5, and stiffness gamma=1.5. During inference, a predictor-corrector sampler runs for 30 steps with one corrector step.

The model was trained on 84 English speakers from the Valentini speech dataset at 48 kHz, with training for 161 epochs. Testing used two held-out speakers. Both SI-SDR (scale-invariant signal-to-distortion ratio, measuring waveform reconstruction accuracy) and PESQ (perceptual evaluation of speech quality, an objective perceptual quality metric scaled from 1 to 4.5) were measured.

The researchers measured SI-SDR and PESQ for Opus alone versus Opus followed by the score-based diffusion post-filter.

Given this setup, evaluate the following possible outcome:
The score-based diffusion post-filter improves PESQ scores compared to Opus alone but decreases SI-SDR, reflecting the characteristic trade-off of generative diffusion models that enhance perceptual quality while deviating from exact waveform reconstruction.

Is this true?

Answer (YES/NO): NO